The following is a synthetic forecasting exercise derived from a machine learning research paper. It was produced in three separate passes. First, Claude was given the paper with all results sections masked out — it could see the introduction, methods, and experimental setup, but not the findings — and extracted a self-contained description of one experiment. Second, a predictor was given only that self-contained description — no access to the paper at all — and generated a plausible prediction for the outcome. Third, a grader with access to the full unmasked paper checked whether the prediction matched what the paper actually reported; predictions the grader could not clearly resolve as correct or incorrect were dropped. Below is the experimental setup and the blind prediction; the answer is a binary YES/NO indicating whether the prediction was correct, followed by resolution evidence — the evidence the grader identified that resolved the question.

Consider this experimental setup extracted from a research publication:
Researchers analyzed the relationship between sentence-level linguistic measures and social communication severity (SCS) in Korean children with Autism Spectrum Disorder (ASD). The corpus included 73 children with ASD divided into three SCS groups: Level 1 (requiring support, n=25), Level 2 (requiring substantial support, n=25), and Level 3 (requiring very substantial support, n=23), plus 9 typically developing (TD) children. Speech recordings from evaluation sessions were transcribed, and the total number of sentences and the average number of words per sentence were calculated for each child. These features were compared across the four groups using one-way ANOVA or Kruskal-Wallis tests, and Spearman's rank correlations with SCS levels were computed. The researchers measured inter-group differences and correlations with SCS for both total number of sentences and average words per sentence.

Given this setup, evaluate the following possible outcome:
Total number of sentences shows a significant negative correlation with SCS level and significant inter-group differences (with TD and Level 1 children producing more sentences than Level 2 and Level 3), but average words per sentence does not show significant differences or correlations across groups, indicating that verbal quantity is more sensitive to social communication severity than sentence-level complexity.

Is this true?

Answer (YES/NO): NO